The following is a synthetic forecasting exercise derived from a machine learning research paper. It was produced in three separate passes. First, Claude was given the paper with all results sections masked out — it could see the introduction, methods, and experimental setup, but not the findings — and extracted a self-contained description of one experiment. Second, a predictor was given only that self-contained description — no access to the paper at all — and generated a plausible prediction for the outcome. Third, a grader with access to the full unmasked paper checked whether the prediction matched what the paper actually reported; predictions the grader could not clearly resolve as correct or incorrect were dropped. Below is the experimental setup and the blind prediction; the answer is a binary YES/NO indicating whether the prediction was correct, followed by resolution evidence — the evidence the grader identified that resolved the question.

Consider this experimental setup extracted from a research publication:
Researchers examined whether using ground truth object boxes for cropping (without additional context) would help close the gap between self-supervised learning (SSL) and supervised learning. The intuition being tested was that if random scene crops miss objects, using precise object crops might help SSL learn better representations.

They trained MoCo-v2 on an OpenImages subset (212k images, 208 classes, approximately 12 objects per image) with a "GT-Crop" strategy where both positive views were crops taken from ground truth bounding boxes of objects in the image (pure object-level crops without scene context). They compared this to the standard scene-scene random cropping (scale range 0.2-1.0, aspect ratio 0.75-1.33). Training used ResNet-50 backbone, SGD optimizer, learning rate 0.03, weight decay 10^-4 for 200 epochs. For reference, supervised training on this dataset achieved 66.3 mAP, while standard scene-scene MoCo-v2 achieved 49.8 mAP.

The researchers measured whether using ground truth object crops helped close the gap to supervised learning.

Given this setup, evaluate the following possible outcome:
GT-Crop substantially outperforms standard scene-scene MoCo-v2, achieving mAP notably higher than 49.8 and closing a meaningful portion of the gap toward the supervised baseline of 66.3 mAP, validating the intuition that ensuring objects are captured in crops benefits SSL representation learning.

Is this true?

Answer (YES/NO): NO